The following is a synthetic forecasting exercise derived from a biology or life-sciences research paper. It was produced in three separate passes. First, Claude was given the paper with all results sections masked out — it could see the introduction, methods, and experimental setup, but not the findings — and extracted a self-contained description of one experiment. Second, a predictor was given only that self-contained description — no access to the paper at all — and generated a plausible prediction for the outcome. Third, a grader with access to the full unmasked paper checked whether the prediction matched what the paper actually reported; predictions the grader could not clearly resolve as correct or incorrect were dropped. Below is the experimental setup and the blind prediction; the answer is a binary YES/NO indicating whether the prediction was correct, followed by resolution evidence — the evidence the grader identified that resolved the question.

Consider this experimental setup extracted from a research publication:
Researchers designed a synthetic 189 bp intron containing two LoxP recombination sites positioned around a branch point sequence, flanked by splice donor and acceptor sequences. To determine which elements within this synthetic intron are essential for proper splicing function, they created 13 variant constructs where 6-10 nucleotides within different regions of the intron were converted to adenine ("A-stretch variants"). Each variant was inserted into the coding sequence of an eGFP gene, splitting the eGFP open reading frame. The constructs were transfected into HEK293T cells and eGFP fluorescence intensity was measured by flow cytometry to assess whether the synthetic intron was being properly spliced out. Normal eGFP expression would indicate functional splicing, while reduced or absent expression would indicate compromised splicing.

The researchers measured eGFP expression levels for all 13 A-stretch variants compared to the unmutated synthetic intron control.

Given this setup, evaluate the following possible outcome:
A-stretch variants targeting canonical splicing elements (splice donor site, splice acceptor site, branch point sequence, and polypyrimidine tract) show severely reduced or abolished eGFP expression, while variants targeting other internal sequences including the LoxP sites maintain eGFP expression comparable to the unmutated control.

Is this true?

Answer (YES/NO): YES